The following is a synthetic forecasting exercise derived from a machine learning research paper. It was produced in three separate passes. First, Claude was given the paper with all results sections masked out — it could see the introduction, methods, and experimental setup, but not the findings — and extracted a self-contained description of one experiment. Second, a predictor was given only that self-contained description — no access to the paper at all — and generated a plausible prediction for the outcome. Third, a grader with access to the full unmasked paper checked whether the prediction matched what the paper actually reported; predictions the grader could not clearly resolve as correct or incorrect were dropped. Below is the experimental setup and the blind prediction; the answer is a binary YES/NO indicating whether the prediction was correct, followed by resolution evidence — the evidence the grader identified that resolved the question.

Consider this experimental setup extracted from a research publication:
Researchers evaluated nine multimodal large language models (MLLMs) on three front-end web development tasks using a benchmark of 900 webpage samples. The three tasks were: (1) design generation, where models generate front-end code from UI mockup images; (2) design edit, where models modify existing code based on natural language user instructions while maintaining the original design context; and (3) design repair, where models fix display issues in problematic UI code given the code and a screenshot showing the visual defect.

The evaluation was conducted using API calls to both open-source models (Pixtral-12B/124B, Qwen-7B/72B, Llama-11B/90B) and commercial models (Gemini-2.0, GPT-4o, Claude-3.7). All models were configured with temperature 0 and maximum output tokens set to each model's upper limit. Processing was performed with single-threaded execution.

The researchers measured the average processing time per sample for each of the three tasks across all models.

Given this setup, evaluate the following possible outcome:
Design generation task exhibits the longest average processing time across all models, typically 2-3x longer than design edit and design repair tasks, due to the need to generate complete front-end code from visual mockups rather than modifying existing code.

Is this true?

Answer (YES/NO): NO